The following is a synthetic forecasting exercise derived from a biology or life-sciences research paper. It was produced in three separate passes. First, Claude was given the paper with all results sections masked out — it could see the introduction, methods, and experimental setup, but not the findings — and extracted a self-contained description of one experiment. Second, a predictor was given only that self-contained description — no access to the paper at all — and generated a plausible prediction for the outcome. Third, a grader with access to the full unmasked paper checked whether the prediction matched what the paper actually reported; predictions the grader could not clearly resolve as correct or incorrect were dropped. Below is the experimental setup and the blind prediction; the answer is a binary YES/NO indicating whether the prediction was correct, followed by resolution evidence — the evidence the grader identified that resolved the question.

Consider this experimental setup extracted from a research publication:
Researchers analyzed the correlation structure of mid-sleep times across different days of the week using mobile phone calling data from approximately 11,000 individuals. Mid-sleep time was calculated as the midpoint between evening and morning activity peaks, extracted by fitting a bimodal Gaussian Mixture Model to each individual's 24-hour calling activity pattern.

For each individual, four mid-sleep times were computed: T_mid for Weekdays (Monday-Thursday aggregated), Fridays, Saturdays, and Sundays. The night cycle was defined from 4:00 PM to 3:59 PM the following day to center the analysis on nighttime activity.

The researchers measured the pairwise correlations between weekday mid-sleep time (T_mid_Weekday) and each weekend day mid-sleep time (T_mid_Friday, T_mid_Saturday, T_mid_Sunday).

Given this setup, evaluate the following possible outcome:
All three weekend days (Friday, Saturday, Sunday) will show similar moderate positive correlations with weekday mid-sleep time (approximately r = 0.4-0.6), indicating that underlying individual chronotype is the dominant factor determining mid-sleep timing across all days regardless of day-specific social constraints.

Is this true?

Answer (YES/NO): NO